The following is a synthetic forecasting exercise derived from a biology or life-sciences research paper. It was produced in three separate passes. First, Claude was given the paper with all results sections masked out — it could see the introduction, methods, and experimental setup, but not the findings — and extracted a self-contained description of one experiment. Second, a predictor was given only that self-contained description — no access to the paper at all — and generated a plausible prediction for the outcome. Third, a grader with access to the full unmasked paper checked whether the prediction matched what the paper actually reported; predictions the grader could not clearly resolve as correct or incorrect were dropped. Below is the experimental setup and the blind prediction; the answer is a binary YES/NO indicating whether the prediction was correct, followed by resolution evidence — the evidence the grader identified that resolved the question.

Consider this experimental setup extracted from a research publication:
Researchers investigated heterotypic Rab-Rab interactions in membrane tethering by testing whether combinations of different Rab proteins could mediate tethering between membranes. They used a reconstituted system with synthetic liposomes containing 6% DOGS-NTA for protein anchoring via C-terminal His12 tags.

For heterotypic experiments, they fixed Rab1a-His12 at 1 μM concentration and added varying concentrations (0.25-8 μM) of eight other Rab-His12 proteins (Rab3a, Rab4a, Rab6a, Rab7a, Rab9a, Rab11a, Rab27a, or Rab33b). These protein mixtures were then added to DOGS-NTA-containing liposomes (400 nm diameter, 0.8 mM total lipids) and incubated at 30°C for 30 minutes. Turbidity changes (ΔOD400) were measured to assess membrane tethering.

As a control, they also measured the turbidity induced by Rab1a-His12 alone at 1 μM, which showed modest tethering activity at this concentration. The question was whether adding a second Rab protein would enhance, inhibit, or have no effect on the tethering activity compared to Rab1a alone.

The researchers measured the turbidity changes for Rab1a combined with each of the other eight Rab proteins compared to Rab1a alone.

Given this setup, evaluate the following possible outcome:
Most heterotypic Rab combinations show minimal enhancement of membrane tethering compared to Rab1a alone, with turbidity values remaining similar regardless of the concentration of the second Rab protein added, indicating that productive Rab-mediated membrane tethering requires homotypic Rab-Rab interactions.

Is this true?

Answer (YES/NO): NO